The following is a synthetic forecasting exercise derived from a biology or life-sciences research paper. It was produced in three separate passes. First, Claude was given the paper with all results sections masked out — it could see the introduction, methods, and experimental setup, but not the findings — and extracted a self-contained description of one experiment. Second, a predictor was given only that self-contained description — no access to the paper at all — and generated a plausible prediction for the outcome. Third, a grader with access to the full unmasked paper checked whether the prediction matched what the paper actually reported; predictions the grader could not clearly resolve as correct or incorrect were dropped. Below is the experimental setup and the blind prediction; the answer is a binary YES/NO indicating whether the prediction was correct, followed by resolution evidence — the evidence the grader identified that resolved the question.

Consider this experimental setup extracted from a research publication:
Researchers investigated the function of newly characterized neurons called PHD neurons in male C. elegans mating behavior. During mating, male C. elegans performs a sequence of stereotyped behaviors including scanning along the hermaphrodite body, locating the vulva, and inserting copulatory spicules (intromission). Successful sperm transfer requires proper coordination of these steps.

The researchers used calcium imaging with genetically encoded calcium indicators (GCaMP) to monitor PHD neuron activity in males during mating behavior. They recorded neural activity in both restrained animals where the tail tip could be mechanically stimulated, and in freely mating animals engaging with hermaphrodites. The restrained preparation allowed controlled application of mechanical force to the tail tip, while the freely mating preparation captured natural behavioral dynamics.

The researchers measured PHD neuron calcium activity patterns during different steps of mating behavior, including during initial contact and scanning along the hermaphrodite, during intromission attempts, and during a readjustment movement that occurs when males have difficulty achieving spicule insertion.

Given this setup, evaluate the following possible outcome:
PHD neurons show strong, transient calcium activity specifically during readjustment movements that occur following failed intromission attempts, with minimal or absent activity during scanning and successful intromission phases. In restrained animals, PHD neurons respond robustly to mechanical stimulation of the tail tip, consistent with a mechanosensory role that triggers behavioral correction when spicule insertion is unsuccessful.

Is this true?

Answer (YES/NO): NO